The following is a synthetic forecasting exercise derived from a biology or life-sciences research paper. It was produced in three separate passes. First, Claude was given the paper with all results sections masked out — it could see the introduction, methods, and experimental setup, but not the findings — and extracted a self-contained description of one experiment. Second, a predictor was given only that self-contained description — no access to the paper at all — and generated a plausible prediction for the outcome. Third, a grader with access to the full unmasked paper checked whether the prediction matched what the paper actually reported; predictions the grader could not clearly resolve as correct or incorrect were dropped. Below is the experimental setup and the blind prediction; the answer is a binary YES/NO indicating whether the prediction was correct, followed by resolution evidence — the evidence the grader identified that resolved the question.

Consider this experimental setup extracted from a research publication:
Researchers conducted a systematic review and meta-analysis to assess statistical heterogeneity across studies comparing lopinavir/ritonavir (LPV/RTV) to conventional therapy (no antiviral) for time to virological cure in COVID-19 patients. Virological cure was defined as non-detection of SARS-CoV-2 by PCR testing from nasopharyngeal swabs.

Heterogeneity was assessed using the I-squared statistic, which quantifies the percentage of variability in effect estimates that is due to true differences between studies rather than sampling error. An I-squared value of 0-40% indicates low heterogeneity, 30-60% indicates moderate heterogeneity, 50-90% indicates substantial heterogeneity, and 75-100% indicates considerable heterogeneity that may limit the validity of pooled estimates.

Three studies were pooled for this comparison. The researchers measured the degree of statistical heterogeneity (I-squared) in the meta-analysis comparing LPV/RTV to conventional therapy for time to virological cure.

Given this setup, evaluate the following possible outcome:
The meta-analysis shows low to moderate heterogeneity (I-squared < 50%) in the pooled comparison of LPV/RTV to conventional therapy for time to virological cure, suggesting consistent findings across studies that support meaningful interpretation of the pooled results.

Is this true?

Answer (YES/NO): NO